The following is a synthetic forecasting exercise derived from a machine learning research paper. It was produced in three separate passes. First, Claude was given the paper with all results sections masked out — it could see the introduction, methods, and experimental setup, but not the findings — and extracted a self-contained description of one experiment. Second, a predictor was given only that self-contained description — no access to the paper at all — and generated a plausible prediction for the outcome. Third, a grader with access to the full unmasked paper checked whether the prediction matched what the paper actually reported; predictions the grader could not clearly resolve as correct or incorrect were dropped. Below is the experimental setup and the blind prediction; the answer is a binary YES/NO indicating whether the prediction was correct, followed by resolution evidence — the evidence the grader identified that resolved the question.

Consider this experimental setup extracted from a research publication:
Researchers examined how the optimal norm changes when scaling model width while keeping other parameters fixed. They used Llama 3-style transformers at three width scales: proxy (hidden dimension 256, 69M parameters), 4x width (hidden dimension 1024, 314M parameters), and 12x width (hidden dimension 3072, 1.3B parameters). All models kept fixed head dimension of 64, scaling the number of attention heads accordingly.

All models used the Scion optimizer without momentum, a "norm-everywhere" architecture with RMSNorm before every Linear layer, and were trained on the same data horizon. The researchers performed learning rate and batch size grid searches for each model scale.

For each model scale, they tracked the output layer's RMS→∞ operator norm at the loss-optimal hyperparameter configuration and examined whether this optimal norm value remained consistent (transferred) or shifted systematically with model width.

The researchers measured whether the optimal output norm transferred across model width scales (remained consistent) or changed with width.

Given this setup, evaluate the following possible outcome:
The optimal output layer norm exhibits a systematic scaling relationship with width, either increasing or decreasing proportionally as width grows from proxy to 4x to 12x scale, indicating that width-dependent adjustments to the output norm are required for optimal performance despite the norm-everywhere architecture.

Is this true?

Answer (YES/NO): NO